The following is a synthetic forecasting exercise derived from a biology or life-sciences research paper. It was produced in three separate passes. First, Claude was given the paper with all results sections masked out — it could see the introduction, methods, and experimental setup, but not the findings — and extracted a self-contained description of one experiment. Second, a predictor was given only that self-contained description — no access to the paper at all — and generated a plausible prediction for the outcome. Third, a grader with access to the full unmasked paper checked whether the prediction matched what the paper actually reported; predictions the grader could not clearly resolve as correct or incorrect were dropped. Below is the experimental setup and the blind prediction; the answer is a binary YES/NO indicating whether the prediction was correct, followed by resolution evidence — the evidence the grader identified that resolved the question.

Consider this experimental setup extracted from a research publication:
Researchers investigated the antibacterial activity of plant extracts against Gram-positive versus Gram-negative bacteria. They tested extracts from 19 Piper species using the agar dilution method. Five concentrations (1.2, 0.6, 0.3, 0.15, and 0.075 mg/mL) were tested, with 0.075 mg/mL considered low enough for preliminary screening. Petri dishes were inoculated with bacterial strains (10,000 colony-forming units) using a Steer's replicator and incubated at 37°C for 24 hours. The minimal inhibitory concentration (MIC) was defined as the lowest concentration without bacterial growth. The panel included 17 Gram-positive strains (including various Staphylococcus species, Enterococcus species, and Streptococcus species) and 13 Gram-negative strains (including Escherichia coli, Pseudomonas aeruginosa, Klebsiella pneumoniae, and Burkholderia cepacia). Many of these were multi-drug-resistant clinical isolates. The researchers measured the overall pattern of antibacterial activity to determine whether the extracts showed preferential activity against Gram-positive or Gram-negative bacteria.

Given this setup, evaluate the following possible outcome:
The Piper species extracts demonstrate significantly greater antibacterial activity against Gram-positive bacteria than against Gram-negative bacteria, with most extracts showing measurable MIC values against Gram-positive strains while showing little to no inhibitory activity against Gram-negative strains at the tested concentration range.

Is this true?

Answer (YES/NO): YES